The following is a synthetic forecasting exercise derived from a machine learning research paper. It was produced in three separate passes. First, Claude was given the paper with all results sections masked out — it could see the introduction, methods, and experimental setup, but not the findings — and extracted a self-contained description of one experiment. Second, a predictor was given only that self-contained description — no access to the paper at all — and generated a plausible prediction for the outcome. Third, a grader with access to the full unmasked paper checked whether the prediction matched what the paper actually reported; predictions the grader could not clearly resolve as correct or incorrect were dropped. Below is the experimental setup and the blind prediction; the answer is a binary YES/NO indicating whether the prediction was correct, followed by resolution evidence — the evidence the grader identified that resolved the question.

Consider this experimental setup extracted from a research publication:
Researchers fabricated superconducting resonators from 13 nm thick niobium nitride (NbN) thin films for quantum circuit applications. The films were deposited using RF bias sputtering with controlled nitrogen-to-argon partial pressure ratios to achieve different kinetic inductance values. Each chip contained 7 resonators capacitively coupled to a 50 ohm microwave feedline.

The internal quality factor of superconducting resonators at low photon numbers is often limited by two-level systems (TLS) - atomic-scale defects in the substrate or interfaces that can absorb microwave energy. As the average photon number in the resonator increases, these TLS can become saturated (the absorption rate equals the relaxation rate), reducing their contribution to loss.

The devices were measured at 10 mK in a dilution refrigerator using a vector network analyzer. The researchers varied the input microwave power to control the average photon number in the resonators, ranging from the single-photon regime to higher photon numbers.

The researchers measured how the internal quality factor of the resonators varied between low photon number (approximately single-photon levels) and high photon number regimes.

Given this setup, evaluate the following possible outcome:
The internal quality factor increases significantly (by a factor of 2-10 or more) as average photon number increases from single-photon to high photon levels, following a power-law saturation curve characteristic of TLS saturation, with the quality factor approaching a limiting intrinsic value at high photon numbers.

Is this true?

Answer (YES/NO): YES